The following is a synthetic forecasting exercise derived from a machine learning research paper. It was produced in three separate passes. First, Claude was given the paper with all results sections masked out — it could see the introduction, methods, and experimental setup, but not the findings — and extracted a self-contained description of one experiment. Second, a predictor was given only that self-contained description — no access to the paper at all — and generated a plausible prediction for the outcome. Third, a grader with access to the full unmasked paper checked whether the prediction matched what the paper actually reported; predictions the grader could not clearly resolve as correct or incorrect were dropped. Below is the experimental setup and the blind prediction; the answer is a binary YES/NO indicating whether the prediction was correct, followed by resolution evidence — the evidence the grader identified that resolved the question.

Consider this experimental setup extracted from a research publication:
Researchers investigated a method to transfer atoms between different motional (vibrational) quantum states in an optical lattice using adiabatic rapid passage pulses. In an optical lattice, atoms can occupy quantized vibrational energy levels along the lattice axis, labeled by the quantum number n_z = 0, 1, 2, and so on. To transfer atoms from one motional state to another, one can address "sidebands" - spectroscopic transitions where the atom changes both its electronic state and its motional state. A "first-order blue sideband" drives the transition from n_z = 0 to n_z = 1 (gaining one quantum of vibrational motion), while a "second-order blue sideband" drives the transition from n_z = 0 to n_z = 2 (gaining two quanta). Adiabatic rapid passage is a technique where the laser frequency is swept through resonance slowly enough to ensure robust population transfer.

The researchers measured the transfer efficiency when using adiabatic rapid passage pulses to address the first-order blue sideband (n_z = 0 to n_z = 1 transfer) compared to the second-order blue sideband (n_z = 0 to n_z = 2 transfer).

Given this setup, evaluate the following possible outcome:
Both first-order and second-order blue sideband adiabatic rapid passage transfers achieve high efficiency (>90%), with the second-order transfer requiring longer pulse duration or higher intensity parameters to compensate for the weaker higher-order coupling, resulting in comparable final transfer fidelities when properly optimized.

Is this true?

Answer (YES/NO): NO